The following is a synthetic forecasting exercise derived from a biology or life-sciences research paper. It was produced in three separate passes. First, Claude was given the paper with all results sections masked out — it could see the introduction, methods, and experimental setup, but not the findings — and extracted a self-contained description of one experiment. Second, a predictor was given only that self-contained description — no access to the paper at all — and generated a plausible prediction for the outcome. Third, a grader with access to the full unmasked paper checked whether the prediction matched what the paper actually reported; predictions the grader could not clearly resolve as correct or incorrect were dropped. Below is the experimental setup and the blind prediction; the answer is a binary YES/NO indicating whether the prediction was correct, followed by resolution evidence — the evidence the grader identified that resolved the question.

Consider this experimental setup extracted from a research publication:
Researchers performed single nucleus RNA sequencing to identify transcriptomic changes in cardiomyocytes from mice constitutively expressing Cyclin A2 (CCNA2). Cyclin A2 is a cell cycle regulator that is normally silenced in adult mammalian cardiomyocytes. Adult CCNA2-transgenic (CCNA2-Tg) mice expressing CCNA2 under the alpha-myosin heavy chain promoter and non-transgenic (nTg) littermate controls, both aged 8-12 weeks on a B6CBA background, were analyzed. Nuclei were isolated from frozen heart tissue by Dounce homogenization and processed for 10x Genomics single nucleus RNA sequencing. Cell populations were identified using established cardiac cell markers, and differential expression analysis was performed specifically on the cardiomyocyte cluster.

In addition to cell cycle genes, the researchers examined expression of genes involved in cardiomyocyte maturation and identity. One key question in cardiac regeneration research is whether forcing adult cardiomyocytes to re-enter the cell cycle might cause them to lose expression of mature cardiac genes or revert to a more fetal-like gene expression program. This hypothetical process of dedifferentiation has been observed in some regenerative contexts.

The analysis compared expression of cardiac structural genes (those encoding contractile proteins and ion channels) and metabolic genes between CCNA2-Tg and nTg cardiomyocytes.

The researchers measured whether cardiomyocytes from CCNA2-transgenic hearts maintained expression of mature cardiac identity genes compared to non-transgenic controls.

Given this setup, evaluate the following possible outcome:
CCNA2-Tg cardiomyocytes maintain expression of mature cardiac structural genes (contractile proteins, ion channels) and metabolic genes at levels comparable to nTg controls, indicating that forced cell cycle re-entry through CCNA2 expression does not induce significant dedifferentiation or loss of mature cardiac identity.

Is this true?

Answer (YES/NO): NO